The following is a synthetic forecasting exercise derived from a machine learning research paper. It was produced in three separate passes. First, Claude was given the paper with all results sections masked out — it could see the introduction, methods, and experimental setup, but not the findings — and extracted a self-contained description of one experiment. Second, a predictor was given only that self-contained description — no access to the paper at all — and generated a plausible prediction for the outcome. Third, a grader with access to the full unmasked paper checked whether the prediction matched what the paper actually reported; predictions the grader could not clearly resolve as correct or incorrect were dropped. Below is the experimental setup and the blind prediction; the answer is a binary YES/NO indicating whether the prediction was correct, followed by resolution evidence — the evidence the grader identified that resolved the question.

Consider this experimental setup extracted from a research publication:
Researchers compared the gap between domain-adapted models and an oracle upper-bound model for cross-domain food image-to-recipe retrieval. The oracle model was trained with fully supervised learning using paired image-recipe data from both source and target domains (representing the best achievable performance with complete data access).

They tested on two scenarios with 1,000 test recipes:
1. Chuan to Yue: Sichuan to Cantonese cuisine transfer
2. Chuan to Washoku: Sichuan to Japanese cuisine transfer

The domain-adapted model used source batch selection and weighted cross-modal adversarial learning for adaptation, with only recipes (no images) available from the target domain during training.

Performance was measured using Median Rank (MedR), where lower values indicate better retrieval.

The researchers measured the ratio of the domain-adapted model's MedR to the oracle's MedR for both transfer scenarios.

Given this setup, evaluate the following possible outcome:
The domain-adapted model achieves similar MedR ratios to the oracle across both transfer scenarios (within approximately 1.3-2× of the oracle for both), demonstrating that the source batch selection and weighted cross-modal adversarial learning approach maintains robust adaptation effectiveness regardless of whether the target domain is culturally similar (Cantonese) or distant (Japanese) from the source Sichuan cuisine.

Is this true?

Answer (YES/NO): NO